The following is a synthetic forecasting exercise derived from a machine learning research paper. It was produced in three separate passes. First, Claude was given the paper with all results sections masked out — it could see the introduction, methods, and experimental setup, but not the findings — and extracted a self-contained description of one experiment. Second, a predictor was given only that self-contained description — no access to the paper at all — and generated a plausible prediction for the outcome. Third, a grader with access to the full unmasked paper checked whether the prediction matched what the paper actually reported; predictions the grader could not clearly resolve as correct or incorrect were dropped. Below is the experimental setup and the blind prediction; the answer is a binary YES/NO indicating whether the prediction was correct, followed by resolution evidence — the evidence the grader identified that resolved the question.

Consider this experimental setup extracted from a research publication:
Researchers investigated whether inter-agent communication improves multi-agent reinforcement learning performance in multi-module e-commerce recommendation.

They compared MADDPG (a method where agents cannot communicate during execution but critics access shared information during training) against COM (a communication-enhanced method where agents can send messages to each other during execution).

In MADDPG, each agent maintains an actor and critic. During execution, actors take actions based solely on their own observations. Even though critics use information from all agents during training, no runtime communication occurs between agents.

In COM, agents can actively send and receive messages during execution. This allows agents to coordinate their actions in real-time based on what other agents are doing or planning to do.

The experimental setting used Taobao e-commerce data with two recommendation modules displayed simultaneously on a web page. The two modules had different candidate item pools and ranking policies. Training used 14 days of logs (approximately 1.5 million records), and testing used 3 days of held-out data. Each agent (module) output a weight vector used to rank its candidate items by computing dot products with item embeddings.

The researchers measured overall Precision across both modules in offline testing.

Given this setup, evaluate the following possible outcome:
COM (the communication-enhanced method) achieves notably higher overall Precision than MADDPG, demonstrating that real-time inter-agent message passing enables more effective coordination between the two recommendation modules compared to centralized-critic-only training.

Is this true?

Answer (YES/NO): NO